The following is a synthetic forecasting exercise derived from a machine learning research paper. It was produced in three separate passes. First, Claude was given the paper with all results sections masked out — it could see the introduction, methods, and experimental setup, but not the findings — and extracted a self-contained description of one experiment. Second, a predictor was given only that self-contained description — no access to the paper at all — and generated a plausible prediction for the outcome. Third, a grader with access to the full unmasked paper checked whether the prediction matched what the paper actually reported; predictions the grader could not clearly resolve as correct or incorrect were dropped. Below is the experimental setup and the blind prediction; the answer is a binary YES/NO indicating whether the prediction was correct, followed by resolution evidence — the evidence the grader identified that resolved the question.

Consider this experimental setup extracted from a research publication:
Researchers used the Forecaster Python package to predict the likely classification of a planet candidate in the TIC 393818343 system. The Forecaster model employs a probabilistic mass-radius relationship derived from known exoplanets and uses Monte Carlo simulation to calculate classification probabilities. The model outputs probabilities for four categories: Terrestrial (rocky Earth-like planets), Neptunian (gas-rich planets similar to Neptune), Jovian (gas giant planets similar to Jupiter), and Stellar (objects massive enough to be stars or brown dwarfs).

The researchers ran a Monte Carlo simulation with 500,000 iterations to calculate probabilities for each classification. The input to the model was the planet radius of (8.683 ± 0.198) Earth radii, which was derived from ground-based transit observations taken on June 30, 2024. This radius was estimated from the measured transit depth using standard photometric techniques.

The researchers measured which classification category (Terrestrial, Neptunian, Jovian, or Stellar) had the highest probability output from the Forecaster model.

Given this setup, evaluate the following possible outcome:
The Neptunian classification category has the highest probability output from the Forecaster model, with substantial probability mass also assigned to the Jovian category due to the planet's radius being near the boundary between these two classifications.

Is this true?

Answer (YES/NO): YES